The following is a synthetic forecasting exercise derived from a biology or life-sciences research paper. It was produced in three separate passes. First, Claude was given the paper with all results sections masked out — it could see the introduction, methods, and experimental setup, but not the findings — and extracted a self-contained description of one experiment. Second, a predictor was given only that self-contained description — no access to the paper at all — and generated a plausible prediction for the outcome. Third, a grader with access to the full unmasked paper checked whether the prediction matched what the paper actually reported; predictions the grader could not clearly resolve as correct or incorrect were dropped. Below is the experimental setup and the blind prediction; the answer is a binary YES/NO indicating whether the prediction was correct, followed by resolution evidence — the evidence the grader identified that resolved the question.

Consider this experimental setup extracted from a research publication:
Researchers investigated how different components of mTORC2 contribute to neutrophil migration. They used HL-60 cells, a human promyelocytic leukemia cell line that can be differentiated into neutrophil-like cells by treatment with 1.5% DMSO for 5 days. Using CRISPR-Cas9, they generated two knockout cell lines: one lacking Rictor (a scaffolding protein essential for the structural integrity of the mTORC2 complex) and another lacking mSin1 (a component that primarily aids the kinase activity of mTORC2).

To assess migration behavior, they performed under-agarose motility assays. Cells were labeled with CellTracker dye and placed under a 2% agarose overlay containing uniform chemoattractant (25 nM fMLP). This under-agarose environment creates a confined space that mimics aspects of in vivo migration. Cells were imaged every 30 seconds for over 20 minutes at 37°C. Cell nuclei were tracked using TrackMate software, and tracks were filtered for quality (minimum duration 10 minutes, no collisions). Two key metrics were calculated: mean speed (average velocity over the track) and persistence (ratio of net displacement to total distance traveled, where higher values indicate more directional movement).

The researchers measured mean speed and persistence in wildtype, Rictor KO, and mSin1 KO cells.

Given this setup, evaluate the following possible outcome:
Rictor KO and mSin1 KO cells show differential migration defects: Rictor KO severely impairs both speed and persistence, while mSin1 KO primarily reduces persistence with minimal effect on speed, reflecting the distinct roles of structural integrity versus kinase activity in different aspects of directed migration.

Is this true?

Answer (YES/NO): NO